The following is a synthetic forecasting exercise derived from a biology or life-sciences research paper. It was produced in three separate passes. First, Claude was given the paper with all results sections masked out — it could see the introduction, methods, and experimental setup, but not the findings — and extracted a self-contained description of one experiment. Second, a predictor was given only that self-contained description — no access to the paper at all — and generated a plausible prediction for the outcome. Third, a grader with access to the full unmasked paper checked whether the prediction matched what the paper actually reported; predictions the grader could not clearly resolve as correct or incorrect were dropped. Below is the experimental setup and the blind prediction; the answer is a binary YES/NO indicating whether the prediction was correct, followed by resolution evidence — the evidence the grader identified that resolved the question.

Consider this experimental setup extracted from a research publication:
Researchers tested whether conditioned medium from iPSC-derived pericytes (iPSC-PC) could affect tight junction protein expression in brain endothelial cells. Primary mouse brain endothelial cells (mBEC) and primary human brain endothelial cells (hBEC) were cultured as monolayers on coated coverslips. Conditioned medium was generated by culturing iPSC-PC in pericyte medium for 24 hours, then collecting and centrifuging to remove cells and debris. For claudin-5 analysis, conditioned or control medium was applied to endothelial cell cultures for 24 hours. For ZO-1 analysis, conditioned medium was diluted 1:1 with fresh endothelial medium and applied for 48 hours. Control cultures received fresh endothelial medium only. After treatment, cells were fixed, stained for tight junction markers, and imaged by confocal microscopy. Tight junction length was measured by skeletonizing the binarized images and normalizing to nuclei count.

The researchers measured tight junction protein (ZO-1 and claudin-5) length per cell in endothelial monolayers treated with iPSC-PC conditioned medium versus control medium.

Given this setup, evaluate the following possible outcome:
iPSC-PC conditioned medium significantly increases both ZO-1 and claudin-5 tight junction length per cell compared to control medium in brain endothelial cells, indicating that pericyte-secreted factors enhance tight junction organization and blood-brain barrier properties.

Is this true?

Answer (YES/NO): YES